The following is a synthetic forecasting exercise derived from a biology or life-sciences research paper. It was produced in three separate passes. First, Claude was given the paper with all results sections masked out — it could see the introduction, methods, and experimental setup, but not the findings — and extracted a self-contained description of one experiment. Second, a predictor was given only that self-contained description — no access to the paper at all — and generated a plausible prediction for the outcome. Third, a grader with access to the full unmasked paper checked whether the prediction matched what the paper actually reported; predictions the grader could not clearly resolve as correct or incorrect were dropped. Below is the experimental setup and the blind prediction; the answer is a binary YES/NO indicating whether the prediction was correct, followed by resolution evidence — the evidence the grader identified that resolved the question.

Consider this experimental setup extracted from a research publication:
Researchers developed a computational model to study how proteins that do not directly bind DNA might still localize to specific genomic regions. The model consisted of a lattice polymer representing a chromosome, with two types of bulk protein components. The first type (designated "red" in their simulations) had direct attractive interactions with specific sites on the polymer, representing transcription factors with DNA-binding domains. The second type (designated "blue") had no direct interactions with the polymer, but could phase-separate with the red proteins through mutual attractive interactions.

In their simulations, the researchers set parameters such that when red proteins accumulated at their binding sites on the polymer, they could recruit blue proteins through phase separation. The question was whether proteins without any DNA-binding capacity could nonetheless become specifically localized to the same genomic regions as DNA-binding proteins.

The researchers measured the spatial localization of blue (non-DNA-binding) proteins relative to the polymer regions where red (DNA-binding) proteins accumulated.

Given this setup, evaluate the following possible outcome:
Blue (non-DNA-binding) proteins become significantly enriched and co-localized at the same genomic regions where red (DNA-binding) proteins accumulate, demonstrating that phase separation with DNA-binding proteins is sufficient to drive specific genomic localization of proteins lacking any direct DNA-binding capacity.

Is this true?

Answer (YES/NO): YES